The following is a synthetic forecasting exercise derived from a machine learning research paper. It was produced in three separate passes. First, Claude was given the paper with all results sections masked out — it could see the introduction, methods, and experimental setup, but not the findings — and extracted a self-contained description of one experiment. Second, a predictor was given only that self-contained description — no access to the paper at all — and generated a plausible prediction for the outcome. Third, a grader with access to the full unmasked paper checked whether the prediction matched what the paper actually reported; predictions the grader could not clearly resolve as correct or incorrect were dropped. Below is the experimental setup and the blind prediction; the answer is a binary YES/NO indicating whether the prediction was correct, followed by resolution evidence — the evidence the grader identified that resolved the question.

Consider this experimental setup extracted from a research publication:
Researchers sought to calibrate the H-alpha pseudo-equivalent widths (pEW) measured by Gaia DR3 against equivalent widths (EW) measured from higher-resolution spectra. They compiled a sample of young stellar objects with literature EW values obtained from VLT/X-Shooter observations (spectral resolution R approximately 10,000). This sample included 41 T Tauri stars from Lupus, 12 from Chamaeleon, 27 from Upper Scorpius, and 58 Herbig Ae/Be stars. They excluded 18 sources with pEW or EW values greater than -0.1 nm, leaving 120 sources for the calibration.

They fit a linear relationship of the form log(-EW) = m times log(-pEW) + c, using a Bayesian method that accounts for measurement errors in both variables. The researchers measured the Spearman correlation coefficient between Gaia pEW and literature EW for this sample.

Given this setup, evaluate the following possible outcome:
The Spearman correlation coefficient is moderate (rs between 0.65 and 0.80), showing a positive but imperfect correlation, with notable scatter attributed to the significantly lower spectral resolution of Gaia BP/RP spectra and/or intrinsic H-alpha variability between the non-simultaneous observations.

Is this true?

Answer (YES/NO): NO